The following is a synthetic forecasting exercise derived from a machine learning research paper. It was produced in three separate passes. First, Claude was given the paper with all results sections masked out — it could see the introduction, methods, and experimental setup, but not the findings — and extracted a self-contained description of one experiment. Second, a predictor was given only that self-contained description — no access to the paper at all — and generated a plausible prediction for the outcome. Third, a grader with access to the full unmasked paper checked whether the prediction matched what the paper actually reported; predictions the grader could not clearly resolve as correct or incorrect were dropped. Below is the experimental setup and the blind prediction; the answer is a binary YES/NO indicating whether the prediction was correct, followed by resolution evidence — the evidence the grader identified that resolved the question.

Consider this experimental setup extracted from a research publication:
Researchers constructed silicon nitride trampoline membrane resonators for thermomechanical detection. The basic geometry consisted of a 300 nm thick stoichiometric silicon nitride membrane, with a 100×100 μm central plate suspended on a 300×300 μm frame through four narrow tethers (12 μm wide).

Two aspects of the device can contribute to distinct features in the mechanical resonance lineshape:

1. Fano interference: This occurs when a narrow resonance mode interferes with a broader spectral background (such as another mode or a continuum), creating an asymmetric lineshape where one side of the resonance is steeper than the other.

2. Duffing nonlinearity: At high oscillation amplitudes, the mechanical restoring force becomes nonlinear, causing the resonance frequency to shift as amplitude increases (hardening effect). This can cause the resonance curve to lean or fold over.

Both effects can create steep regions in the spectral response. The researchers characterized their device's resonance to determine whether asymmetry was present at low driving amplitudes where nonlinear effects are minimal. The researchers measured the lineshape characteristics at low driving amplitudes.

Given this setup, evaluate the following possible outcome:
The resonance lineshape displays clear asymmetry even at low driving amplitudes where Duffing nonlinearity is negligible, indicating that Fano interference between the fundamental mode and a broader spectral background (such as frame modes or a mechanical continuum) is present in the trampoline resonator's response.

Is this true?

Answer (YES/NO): YES